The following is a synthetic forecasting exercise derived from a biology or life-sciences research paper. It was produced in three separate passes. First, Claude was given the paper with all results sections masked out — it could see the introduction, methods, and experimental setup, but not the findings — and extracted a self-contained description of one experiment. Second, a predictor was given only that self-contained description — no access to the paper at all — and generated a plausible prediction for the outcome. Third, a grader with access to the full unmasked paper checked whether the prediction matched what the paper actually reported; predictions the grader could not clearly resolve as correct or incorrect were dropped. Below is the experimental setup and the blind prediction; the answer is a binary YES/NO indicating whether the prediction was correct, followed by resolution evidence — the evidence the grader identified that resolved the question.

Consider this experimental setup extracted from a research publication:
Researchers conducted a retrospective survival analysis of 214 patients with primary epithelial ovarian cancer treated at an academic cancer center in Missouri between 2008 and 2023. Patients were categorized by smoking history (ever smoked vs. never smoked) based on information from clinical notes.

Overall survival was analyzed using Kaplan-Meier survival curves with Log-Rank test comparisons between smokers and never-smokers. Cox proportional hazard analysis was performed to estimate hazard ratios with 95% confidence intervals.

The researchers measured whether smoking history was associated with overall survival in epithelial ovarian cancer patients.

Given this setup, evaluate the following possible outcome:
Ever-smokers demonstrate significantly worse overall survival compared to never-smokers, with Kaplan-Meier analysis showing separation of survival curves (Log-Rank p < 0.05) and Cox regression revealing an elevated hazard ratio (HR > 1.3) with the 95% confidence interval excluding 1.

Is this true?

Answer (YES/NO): NO